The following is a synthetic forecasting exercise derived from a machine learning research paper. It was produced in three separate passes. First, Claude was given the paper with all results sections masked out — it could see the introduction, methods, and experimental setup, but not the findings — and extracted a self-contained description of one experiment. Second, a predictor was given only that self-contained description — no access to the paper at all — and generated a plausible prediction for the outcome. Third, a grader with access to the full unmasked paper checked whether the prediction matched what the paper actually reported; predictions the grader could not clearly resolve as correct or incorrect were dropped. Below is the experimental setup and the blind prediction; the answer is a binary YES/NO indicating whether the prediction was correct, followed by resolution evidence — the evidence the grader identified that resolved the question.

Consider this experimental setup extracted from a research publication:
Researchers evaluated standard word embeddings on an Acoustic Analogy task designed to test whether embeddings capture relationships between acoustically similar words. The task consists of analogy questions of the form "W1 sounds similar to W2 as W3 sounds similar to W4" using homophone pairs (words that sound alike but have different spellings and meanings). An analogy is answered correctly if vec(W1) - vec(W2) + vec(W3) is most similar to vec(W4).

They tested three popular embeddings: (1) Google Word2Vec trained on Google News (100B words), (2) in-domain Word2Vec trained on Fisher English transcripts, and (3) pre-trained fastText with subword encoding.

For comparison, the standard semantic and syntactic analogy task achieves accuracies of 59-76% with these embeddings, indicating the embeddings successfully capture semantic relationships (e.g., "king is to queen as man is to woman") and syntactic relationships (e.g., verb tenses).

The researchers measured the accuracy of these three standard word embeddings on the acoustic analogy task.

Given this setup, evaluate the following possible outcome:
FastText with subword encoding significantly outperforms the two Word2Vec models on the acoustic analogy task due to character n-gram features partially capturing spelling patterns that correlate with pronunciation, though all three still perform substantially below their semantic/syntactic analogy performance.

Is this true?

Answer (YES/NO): NO